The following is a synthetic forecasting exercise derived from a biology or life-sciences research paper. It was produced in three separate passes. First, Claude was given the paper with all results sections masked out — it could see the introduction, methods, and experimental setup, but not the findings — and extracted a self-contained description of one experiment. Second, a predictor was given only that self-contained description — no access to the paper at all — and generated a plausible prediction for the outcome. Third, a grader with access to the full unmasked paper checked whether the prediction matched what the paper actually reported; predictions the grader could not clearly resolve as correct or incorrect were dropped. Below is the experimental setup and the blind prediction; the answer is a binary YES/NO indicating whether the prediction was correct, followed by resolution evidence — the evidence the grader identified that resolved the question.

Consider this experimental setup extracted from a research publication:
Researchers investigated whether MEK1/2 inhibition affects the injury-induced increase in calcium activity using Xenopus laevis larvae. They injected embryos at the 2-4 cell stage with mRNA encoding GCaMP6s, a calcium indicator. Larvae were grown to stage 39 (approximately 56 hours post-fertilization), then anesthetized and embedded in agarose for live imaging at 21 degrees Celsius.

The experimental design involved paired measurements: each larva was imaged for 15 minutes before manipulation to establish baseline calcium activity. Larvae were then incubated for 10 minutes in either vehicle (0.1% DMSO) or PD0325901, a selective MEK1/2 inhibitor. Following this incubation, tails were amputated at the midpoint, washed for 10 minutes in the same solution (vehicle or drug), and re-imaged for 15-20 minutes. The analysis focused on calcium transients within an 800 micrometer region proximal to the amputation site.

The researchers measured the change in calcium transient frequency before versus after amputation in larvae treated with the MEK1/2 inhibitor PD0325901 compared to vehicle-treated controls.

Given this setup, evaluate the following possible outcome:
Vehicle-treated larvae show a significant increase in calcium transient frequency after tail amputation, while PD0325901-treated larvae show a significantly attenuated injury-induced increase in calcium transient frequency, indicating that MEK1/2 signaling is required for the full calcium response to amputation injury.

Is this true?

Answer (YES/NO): YES